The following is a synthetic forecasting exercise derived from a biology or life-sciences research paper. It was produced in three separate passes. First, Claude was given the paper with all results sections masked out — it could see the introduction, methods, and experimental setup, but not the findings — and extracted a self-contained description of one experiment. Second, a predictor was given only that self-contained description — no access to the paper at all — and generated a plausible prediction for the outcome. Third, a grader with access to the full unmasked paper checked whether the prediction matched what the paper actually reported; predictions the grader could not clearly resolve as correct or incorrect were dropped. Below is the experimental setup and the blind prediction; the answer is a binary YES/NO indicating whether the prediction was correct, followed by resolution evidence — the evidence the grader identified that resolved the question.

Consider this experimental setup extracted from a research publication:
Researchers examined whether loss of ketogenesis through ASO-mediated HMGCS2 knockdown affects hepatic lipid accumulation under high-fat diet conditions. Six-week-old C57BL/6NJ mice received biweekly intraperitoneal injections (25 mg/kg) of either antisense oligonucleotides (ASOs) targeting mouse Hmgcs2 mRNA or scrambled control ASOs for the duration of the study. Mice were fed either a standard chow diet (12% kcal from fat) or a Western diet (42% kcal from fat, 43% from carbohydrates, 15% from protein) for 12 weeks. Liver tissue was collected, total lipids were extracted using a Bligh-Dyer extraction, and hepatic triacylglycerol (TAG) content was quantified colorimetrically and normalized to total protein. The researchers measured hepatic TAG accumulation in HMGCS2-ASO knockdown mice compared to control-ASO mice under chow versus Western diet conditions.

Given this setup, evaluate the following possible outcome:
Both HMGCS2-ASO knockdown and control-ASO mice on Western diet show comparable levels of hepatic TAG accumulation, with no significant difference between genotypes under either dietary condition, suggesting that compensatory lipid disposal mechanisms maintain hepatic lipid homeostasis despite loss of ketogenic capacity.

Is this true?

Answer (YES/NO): NO